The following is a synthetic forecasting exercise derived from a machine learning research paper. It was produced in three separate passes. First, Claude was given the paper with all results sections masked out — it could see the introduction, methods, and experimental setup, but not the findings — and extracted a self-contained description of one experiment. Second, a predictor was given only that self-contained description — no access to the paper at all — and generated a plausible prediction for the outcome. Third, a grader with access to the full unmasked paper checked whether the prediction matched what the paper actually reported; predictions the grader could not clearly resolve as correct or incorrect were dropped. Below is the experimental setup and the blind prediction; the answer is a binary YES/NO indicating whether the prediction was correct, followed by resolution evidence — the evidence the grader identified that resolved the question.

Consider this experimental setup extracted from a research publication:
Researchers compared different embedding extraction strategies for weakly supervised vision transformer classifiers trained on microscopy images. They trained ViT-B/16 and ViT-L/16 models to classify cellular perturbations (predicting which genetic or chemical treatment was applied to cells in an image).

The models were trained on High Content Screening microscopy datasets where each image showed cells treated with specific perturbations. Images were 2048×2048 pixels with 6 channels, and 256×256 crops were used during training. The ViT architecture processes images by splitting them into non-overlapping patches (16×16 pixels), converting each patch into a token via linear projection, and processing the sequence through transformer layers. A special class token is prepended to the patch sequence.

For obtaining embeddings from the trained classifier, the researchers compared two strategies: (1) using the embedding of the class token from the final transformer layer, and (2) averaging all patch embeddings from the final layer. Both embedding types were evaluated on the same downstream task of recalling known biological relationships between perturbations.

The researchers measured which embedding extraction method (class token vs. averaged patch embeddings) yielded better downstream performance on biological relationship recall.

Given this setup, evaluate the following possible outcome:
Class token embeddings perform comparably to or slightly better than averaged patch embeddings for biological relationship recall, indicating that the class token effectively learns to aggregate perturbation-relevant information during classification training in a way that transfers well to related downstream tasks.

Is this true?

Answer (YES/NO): YES